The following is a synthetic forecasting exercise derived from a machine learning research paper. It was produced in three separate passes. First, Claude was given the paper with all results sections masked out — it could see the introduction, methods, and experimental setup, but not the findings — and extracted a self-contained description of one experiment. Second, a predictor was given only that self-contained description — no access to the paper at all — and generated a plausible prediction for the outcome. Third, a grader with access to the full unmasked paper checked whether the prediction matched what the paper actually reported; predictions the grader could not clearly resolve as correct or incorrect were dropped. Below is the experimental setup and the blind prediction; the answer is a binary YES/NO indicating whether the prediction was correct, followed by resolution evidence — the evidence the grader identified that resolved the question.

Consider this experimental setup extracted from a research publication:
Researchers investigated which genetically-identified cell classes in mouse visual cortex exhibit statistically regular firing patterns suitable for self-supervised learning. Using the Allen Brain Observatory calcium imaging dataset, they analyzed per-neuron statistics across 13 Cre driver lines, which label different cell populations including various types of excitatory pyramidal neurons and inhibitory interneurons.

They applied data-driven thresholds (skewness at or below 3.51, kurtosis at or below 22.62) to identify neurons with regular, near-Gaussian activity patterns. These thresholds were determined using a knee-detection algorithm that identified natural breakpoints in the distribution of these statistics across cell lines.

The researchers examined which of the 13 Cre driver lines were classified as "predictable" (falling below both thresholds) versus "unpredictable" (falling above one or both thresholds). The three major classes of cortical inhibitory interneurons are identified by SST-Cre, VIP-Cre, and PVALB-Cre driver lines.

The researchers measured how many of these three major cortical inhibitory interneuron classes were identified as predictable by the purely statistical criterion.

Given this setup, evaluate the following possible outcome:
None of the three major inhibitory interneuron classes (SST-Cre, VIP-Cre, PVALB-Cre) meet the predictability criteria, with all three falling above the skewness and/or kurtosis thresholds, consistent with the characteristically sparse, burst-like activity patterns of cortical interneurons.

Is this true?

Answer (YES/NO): NO